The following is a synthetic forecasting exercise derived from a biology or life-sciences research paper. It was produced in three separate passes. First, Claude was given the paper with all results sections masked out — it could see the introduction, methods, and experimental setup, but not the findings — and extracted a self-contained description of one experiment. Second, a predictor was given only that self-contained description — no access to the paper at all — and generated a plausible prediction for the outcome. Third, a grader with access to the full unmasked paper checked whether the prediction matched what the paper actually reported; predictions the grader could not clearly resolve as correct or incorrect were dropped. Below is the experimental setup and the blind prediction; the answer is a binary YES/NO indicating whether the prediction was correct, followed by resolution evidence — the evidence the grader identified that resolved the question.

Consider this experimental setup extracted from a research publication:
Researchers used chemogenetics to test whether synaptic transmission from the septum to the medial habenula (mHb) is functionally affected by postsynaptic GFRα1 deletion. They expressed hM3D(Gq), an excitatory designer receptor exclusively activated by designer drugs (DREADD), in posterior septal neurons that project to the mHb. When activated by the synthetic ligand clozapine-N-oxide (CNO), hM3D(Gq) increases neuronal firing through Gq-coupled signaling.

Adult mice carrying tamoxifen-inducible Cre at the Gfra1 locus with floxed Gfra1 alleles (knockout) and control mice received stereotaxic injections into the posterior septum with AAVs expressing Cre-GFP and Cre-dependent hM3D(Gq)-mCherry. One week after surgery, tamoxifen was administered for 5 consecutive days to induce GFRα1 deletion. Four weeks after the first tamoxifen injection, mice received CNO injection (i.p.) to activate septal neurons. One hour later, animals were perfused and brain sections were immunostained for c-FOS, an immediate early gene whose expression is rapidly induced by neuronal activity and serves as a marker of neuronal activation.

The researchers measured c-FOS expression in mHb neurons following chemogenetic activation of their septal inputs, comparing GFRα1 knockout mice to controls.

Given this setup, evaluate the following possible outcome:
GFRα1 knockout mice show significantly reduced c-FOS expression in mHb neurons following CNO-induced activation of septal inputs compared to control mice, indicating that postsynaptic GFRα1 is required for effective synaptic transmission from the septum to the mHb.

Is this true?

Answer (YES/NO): YES